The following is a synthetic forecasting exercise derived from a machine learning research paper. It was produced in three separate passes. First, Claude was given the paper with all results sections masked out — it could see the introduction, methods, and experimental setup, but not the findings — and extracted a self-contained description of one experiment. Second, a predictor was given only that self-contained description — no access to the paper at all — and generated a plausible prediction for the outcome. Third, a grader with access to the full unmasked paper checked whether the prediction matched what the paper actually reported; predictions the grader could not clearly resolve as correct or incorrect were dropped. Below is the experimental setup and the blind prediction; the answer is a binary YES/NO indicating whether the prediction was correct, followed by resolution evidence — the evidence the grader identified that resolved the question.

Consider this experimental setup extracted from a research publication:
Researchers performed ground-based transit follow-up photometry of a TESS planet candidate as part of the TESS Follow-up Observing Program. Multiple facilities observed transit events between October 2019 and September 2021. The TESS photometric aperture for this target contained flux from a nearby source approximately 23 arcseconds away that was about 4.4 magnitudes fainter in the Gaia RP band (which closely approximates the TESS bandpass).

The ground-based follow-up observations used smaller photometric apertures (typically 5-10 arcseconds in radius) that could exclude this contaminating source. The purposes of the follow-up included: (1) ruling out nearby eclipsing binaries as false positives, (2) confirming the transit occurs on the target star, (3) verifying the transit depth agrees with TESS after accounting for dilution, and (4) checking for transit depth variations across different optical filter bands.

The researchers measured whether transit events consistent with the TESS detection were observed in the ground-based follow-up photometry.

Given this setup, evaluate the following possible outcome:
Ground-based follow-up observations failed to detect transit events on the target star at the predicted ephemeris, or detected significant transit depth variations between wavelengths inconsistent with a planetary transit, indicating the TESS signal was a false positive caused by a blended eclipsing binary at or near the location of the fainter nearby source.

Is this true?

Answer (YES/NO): NO